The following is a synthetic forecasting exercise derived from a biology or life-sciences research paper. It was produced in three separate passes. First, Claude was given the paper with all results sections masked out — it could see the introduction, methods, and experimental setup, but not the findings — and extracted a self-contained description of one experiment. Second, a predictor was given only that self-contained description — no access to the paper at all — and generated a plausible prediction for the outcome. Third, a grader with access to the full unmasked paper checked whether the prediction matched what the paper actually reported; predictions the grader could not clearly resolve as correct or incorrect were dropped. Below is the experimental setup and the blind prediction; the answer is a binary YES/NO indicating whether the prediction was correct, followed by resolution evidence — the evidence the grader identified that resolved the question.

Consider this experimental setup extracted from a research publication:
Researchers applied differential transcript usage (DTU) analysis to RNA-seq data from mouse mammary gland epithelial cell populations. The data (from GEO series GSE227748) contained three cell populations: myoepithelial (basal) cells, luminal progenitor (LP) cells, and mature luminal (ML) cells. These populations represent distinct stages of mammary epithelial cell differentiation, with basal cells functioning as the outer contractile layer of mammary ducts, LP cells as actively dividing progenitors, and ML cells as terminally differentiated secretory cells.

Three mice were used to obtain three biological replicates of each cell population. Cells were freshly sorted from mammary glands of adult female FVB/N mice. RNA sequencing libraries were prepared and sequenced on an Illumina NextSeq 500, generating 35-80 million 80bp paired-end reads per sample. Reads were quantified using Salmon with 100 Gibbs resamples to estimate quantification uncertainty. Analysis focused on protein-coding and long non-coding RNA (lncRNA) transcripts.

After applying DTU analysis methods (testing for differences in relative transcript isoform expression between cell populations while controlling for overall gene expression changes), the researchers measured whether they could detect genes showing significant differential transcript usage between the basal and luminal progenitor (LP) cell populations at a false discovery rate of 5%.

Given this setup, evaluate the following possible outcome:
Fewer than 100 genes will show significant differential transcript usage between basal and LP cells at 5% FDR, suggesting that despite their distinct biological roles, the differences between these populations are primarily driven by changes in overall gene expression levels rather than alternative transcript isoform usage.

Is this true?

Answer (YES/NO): NO